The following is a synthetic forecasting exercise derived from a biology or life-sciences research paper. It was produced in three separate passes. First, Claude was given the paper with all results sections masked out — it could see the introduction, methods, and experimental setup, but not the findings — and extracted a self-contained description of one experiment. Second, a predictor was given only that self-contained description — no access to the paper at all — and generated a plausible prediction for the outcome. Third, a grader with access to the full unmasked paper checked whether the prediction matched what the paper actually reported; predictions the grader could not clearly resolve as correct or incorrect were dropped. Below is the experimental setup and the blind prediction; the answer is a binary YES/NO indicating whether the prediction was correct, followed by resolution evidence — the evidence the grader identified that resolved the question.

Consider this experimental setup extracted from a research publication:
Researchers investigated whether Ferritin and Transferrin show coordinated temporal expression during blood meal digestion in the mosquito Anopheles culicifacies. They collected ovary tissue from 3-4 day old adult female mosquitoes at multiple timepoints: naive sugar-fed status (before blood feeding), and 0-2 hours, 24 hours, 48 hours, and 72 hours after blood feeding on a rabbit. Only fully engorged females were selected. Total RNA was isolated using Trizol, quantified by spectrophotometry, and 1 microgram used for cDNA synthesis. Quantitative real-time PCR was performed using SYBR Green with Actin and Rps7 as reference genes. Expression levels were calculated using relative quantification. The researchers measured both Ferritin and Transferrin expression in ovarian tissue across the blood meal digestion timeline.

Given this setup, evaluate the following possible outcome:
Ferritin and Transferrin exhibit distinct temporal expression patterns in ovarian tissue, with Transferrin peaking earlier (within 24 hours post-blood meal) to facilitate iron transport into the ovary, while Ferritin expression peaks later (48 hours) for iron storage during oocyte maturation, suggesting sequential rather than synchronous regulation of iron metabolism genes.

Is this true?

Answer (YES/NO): NO